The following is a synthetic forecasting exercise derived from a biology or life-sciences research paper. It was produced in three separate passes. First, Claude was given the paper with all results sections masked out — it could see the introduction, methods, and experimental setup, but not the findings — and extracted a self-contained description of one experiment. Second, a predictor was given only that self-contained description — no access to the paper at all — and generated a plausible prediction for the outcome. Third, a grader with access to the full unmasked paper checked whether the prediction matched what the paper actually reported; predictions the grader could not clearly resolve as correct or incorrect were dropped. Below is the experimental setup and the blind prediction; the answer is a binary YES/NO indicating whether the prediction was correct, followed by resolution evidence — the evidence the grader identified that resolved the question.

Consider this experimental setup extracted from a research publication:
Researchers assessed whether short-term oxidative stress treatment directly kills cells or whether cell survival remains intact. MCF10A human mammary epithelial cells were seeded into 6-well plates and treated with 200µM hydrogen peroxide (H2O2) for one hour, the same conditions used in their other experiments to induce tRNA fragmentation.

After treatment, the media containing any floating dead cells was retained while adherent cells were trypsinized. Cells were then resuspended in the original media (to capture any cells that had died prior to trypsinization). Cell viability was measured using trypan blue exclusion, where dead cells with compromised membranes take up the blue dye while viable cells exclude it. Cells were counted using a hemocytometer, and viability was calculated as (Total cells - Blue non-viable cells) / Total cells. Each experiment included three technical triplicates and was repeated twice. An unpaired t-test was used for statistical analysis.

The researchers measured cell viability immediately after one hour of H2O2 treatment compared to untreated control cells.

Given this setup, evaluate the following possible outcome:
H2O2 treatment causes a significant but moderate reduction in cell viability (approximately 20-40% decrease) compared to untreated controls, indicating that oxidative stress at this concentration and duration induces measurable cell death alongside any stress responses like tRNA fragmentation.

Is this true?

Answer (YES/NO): NO